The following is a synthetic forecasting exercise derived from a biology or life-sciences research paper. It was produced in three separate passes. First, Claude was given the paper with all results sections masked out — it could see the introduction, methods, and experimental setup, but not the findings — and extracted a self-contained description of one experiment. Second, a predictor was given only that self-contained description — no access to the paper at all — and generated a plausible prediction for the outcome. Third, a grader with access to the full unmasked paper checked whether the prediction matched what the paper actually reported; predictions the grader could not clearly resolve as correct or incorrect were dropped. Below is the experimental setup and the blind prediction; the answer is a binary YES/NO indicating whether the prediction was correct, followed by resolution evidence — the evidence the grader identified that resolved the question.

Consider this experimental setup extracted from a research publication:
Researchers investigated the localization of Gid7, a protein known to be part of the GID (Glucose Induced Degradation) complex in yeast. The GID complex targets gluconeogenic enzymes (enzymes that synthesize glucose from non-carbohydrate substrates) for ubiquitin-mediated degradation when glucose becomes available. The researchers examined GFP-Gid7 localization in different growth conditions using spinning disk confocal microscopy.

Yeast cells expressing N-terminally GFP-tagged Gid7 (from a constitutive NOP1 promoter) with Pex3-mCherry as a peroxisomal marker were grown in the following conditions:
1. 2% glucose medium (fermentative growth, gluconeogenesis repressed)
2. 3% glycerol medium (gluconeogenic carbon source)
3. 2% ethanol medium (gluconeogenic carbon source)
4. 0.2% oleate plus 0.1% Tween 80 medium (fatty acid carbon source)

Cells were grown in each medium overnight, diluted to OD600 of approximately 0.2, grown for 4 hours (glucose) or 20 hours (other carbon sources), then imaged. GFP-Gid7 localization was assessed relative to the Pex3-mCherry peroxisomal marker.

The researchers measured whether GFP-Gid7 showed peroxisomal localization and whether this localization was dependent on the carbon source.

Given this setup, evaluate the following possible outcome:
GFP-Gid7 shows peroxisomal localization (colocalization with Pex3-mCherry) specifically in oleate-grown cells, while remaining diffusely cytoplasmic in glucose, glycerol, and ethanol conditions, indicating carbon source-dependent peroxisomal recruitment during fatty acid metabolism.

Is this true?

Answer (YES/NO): NO